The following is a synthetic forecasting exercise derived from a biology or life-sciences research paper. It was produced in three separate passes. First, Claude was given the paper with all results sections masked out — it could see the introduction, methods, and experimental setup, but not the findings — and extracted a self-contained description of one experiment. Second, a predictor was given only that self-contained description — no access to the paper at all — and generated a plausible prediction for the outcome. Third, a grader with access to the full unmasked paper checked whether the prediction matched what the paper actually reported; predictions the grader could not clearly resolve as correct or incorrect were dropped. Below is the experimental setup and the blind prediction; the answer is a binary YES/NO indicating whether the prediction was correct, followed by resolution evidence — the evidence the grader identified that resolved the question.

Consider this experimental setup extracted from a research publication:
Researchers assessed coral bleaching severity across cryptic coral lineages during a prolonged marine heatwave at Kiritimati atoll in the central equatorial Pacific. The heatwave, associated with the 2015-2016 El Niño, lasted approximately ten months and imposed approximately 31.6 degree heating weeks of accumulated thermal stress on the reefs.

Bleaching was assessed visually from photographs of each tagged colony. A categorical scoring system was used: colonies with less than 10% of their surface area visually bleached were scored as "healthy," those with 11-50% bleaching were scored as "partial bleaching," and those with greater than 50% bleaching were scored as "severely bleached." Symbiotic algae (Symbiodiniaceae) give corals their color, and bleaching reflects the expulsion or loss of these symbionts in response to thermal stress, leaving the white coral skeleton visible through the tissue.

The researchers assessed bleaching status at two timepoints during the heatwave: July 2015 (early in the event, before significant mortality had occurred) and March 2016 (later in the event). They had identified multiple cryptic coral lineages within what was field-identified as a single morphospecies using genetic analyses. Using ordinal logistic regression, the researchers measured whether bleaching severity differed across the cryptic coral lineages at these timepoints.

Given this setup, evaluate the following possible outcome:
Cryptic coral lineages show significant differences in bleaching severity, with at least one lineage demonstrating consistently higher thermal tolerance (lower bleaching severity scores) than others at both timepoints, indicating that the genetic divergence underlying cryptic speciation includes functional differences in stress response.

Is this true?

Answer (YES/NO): YES